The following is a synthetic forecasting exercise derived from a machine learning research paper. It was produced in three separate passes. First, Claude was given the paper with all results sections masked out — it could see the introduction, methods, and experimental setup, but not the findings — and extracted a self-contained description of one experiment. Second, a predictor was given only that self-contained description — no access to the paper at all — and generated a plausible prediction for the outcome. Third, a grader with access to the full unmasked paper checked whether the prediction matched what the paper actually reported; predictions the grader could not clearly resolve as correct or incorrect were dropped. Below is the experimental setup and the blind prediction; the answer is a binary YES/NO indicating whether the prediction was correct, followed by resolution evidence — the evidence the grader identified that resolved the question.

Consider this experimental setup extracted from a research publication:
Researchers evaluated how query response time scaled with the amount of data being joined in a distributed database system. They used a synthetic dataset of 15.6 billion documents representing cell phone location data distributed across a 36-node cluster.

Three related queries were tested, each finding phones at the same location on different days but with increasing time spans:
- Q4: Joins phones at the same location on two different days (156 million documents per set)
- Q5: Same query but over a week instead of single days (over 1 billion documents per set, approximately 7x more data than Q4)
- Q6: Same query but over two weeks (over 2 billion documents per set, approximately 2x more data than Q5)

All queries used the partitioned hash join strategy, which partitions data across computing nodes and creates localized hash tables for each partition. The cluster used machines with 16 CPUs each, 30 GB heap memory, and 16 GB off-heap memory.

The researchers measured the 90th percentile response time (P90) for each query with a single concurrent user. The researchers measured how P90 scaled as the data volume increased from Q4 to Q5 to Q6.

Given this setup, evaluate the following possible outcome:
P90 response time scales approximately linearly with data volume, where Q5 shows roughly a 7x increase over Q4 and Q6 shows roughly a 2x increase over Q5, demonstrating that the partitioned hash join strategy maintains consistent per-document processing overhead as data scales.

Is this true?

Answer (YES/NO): NO